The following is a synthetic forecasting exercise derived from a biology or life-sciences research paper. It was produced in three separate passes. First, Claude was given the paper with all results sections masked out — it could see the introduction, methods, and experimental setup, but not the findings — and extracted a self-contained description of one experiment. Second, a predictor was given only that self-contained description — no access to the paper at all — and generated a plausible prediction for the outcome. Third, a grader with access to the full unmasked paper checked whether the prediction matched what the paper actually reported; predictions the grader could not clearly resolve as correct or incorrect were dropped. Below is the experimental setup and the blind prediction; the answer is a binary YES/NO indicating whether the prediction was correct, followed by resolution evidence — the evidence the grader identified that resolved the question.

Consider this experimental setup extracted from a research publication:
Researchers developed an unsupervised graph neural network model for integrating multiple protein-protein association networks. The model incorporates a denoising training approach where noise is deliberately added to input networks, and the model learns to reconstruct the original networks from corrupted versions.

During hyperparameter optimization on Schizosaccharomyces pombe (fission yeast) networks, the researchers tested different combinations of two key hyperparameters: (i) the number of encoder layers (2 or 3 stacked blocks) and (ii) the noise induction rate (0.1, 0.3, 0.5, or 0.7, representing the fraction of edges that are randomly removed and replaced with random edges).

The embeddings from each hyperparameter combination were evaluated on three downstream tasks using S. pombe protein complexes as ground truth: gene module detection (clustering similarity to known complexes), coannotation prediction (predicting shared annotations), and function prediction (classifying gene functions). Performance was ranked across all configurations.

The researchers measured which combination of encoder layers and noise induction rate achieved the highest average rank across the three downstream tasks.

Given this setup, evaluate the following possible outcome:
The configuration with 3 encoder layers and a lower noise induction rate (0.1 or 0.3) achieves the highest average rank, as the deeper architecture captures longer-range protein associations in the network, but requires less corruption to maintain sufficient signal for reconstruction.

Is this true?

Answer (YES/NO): NO